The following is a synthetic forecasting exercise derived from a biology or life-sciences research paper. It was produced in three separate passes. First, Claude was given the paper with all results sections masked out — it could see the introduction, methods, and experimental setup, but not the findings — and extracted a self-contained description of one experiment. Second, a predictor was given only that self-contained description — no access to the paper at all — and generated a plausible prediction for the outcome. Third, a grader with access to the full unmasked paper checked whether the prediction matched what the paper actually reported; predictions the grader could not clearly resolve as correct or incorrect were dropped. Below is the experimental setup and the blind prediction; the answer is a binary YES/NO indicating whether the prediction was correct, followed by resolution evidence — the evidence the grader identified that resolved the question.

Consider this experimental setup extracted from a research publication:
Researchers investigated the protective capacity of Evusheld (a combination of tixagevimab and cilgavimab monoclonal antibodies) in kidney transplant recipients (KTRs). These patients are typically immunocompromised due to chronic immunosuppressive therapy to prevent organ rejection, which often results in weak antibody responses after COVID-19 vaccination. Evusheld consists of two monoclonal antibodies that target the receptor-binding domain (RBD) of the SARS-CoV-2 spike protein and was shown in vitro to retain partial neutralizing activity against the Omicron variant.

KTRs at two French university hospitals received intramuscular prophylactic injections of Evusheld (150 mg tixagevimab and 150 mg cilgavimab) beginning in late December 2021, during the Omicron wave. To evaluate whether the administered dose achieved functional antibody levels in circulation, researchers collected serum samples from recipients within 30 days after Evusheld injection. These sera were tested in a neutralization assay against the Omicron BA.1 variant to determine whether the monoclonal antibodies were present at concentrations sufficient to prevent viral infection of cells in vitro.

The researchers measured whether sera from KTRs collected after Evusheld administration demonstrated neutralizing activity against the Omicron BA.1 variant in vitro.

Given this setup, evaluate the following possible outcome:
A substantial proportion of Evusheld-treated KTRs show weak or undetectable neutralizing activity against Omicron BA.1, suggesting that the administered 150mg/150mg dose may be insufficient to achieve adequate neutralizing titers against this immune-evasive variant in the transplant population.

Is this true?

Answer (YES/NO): YES